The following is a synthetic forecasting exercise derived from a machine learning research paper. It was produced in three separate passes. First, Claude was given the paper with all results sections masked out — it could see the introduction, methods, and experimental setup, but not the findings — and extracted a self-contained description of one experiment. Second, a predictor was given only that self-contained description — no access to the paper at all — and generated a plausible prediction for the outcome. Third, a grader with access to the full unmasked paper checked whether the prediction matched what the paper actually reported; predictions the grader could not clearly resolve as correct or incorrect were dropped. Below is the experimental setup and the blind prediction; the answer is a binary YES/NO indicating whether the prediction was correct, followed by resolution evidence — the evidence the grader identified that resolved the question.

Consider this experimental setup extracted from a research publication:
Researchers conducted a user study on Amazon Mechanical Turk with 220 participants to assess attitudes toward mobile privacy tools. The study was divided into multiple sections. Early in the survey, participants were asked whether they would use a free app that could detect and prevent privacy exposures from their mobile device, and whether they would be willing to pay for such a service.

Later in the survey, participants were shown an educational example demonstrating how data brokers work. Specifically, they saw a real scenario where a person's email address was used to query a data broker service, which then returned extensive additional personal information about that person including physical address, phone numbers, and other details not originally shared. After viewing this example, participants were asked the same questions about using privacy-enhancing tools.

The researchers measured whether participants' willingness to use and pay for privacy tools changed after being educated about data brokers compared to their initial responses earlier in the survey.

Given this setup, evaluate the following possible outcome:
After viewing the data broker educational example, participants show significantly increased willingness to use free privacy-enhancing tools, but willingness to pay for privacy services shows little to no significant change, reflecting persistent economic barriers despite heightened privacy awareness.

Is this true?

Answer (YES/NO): NO